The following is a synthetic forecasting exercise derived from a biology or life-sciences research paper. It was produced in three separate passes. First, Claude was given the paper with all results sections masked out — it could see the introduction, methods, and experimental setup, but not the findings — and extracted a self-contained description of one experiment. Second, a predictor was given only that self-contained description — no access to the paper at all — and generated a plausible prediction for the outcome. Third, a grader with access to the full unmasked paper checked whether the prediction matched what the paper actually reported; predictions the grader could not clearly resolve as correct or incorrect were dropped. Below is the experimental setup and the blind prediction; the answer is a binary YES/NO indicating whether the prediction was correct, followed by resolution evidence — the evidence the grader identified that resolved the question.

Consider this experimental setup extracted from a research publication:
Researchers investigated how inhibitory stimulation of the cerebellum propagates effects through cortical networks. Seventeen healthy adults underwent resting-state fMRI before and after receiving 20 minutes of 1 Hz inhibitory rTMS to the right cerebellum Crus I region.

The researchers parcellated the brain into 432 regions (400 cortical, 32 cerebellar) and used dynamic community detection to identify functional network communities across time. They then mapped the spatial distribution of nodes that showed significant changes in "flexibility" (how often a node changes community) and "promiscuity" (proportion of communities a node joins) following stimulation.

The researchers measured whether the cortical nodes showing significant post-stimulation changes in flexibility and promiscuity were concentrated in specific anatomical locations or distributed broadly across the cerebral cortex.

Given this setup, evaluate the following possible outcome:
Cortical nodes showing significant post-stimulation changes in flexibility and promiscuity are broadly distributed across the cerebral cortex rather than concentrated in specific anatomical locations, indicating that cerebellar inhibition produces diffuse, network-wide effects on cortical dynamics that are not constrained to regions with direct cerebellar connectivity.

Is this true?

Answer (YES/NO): YES